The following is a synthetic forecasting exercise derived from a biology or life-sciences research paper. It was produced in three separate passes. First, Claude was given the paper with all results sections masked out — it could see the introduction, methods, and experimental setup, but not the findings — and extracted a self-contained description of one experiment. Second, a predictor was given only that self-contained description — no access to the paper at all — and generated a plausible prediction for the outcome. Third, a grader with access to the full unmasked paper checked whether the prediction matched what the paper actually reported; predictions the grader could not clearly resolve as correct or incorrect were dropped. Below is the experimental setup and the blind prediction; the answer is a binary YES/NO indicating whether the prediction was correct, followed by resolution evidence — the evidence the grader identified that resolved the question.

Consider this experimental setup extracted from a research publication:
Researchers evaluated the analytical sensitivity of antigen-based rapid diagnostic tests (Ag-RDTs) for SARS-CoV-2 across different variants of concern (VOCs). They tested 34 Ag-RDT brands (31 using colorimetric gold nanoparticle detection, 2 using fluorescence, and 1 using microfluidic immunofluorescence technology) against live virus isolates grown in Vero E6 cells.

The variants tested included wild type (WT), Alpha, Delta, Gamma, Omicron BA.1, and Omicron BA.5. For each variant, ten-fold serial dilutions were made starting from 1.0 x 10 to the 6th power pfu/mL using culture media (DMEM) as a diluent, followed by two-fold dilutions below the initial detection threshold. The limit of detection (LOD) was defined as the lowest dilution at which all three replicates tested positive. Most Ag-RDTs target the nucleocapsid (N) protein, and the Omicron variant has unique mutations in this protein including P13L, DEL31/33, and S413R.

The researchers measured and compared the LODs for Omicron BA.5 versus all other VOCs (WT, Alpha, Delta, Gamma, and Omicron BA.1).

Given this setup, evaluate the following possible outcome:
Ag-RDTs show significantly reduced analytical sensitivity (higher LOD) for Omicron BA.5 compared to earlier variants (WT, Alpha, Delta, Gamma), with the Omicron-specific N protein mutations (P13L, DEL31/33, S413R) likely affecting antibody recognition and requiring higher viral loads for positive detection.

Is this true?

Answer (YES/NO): NO